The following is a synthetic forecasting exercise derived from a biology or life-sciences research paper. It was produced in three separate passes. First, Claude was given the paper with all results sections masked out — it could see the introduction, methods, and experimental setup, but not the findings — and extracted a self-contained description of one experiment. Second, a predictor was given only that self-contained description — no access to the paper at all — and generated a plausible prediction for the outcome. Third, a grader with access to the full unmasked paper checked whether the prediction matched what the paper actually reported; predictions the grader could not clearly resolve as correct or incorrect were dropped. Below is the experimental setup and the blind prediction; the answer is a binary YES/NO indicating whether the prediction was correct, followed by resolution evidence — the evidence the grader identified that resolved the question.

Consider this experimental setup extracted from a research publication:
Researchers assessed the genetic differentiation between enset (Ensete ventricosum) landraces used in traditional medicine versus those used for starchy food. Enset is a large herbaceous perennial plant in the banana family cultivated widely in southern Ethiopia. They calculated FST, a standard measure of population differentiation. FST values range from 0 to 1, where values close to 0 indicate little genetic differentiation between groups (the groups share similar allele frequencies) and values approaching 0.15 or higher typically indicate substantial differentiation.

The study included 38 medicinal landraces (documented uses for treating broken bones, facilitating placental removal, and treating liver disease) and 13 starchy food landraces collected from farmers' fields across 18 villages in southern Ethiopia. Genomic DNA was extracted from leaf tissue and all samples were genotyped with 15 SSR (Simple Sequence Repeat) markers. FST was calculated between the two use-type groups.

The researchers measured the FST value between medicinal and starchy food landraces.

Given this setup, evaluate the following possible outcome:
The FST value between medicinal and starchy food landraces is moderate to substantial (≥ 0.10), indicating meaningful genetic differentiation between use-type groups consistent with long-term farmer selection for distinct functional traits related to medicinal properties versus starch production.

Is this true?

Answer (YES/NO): NO